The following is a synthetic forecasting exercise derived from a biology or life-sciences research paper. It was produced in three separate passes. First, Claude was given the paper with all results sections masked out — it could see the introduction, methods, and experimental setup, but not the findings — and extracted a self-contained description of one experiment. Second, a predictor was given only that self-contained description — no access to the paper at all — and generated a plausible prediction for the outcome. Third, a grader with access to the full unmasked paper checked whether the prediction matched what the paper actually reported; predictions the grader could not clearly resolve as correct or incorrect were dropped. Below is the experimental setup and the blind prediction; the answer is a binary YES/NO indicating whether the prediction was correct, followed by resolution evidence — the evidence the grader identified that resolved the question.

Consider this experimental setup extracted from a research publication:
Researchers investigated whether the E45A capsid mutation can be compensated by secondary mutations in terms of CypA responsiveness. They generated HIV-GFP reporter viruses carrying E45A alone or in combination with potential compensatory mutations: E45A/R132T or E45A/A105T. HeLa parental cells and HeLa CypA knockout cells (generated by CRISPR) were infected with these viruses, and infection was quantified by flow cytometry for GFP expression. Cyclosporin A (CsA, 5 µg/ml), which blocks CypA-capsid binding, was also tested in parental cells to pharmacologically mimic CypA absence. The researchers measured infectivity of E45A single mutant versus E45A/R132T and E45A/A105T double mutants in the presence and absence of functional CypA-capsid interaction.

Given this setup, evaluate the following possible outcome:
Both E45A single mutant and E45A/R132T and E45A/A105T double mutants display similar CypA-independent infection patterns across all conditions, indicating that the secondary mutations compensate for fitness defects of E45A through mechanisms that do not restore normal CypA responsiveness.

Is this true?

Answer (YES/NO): NO